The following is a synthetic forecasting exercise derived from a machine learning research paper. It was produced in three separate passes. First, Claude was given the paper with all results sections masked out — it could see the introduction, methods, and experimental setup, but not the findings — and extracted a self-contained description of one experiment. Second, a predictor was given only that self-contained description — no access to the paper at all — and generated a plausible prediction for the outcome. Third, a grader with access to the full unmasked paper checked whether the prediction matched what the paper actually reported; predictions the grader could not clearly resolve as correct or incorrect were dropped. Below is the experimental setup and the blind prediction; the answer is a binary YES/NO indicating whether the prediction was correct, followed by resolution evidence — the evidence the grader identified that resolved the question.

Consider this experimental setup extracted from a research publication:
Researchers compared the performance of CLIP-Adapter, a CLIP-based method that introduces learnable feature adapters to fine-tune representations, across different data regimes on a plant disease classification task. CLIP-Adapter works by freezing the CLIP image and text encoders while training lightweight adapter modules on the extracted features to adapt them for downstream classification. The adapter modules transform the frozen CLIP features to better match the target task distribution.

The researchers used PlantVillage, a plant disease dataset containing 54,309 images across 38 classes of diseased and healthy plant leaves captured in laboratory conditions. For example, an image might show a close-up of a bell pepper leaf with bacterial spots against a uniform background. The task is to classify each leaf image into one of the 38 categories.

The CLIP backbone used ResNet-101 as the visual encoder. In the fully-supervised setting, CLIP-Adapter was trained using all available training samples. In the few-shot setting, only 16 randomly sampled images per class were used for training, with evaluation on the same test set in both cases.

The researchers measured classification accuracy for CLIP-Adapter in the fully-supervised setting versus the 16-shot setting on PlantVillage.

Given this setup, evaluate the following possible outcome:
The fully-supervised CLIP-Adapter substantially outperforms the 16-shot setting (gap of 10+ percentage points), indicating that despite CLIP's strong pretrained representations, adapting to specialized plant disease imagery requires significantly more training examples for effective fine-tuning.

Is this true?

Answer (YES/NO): YES